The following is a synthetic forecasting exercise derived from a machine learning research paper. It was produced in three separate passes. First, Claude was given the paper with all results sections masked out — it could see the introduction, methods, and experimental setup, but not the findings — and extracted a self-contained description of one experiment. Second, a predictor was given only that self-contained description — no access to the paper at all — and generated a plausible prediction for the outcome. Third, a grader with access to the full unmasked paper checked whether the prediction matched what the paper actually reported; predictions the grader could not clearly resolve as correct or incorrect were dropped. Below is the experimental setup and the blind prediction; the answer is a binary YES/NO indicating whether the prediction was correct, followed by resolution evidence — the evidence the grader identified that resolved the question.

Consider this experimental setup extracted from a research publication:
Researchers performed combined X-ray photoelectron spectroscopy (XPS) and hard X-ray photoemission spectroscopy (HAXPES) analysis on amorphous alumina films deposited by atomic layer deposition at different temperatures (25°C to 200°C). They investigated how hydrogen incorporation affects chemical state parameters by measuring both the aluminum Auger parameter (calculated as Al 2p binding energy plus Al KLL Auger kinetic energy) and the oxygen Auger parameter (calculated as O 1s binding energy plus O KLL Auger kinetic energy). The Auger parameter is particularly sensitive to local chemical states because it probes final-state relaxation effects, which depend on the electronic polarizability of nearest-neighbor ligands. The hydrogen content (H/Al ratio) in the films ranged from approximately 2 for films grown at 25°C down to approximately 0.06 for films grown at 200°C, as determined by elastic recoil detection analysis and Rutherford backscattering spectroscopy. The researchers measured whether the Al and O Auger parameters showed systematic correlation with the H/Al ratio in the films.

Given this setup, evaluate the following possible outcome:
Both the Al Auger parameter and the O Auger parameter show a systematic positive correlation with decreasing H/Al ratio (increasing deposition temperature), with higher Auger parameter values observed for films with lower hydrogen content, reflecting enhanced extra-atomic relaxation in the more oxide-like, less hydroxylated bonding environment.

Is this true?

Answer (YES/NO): NO